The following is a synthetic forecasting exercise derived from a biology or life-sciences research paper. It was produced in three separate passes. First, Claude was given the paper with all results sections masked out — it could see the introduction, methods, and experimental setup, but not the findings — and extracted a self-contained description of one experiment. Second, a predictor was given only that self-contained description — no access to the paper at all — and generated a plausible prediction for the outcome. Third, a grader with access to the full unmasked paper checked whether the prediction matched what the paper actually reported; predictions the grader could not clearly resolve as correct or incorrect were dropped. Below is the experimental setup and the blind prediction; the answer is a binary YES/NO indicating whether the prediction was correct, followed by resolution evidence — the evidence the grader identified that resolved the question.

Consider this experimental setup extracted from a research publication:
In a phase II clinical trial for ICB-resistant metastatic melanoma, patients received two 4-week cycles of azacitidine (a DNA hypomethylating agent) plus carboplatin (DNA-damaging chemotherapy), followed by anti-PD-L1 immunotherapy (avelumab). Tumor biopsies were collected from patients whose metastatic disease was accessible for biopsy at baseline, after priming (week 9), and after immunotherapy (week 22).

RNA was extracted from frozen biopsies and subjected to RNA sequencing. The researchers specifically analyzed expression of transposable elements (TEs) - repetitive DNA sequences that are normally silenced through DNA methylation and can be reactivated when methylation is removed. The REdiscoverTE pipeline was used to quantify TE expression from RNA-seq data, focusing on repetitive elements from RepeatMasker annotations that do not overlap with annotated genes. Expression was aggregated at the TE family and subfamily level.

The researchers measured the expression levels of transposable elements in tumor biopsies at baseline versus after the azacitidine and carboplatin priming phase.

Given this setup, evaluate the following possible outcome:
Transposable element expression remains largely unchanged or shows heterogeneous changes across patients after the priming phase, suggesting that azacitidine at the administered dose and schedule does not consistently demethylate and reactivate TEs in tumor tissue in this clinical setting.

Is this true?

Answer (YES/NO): NO